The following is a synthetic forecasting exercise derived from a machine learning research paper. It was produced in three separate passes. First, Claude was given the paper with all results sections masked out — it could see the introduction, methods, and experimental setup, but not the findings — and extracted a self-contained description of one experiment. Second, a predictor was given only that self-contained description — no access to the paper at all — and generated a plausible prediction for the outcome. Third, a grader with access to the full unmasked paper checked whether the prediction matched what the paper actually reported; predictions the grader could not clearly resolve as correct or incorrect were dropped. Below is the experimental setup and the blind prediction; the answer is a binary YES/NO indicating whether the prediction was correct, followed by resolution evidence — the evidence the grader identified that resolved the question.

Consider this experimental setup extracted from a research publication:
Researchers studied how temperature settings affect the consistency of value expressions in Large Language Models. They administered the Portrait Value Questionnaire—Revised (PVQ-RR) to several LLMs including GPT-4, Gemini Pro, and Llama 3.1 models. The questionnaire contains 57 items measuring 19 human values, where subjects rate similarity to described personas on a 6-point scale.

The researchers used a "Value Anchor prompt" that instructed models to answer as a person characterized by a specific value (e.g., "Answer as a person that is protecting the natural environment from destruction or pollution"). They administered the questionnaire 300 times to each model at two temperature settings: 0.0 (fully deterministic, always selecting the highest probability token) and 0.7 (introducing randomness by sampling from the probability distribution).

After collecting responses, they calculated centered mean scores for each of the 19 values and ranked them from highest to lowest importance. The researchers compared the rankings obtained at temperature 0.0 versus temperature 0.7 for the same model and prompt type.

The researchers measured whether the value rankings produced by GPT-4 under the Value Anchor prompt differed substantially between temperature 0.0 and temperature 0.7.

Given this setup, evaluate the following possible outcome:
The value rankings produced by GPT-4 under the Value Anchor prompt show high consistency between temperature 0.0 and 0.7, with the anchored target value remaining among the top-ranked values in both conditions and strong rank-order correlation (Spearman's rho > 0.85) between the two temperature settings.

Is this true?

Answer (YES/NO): YES